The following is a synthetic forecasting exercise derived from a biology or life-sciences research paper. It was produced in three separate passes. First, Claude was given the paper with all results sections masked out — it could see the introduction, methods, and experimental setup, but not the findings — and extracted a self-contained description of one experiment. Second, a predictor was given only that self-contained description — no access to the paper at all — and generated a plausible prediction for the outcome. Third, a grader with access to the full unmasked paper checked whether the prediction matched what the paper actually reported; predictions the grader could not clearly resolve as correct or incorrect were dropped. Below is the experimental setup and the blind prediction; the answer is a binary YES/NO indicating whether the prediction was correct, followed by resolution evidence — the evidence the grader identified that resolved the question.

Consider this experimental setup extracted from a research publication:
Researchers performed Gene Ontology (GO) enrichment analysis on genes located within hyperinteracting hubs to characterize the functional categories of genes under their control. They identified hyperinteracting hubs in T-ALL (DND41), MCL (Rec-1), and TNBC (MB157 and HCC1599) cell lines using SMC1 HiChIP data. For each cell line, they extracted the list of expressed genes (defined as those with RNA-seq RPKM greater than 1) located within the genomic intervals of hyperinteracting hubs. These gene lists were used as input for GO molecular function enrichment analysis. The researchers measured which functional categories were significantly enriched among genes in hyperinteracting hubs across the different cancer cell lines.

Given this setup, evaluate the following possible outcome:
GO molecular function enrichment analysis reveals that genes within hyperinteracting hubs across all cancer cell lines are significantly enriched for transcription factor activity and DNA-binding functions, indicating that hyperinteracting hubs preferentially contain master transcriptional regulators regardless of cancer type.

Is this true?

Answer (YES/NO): YES